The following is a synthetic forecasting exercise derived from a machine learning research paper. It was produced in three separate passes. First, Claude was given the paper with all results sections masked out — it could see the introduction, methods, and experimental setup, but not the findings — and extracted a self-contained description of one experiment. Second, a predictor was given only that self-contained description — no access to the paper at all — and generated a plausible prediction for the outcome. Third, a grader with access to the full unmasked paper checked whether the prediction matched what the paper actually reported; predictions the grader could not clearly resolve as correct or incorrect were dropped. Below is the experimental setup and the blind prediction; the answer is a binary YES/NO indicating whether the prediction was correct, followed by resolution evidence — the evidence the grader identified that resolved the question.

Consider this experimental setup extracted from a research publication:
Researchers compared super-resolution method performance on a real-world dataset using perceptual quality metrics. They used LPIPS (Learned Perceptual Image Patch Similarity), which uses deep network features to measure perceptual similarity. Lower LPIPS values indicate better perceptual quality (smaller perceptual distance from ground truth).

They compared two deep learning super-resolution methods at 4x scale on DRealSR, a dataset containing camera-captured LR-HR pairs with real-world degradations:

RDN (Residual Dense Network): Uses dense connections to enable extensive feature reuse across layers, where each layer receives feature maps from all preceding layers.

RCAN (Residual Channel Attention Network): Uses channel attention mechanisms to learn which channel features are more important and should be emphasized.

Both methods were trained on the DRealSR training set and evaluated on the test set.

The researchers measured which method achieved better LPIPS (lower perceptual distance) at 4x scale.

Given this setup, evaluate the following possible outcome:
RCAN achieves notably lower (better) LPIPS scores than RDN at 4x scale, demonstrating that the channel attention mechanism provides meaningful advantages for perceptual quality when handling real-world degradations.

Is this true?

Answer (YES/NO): NO